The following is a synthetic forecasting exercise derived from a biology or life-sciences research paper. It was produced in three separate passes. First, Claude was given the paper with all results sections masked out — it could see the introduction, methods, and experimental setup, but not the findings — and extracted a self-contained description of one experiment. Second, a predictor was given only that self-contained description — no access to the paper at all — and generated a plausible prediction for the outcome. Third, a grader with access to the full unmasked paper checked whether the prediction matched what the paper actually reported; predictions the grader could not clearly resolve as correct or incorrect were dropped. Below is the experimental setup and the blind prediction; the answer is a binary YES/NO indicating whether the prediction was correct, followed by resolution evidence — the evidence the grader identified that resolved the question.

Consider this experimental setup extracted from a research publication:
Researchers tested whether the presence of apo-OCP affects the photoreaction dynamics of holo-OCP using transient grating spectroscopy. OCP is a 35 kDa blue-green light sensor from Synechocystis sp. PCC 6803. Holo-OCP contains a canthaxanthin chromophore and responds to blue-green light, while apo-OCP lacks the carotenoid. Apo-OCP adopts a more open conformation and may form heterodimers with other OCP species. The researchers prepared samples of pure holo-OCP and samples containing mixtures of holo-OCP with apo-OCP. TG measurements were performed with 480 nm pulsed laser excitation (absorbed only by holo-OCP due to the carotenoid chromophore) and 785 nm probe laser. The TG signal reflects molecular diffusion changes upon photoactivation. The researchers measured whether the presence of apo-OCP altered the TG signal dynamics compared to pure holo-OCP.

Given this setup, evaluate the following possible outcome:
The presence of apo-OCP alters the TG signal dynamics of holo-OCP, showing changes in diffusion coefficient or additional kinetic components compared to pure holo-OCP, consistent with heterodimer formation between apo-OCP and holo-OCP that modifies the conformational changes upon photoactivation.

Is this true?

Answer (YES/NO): YES